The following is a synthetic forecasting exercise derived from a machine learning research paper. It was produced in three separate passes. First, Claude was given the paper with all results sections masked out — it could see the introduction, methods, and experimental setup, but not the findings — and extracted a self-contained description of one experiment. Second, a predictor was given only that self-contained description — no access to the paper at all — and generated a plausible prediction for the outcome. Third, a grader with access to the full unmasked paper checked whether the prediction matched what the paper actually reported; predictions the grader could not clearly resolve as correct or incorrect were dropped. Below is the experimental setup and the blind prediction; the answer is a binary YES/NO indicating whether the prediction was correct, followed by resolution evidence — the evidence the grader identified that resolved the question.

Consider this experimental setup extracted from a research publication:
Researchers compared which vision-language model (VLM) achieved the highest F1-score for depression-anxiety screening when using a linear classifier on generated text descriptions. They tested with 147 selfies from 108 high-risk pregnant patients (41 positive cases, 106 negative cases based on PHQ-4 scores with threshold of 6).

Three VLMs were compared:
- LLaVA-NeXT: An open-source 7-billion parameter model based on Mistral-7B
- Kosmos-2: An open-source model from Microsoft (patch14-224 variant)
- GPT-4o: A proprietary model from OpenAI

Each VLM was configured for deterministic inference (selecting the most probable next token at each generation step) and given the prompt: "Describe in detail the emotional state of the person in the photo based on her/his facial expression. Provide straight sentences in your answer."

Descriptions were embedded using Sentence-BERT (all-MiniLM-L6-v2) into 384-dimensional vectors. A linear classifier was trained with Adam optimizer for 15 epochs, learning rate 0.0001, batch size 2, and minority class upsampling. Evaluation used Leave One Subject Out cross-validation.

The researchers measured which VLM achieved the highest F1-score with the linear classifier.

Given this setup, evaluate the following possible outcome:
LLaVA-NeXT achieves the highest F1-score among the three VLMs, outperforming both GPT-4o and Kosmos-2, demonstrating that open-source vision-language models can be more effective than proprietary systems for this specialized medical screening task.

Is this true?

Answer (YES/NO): NO